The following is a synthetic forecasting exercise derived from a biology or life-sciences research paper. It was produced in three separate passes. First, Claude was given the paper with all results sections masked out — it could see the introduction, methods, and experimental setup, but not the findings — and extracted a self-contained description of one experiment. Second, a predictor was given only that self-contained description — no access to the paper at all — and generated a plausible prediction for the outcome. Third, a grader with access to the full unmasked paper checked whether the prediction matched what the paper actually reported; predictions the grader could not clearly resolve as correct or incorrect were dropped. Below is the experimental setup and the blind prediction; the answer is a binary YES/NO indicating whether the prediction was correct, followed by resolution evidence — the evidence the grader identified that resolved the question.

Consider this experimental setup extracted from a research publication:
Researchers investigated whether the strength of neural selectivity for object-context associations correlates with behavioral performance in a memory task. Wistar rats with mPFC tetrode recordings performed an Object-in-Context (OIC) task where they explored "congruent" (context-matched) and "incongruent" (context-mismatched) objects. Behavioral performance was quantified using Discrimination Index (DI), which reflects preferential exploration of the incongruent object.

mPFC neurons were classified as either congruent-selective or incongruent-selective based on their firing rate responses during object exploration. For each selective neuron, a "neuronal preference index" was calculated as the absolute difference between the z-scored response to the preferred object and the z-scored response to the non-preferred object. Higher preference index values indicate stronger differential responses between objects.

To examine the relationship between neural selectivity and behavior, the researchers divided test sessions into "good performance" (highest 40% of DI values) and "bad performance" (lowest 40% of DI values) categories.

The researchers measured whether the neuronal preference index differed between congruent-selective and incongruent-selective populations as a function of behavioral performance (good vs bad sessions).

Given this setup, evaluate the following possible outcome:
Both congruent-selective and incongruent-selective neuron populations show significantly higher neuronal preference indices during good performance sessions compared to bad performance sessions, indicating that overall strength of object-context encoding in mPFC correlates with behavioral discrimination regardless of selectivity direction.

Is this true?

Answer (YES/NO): NO